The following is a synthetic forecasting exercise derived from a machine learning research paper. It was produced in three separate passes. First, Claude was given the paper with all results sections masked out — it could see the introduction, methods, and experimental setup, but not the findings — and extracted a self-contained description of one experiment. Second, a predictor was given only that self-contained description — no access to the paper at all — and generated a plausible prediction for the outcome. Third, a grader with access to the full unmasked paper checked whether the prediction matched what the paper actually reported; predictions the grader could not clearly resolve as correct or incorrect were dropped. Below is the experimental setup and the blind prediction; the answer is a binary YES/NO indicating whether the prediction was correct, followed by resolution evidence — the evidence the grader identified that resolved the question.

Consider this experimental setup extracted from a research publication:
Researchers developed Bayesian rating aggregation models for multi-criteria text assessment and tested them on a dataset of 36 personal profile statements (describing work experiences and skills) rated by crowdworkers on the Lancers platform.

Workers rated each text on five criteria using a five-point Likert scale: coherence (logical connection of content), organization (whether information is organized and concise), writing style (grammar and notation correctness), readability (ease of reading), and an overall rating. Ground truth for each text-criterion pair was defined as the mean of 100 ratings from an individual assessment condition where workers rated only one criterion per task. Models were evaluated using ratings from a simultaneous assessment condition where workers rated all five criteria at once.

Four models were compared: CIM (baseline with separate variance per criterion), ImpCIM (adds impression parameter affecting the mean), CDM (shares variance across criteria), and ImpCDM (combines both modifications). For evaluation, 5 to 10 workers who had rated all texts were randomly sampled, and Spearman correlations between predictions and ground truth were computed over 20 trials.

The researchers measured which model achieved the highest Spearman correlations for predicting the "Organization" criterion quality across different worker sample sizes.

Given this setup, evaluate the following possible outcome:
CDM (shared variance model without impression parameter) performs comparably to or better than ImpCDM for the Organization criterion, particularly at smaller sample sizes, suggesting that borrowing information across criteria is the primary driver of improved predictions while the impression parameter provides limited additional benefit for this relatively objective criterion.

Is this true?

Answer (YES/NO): NO